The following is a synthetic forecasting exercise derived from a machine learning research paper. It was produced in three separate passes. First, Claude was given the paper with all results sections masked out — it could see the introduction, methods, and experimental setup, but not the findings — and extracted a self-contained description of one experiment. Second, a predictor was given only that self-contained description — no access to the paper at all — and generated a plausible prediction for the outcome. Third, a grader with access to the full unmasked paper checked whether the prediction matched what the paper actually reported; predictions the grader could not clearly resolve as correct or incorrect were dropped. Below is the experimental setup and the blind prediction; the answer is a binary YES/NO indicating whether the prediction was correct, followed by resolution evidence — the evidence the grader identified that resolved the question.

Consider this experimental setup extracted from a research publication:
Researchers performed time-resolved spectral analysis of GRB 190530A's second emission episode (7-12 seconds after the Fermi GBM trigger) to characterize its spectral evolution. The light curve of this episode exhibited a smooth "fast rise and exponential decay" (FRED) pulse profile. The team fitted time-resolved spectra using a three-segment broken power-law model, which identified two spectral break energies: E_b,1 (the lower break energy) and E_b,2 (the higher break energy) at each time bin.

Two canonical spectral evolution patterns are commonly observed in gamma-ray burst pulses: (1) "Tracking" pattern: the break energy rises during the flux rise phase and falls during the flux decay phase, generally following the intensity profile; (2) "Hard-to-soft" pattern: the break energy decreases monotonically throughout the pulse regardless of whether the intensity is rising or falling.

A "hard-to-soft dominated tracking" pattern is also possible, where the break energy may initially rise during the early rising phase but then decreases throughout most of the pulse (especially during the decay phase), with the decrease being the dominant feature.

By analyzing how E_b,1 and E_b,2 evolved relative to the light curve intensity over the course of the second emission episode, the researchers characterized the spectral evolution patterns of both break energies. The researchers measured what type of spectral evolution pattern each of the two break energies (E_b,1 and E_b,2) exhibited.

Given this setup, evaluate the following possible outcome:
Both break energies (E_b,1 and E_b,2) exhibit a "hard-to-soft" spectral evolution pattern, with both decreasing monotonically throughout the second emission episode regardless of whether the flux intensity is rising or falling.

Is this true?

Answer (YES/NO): NO